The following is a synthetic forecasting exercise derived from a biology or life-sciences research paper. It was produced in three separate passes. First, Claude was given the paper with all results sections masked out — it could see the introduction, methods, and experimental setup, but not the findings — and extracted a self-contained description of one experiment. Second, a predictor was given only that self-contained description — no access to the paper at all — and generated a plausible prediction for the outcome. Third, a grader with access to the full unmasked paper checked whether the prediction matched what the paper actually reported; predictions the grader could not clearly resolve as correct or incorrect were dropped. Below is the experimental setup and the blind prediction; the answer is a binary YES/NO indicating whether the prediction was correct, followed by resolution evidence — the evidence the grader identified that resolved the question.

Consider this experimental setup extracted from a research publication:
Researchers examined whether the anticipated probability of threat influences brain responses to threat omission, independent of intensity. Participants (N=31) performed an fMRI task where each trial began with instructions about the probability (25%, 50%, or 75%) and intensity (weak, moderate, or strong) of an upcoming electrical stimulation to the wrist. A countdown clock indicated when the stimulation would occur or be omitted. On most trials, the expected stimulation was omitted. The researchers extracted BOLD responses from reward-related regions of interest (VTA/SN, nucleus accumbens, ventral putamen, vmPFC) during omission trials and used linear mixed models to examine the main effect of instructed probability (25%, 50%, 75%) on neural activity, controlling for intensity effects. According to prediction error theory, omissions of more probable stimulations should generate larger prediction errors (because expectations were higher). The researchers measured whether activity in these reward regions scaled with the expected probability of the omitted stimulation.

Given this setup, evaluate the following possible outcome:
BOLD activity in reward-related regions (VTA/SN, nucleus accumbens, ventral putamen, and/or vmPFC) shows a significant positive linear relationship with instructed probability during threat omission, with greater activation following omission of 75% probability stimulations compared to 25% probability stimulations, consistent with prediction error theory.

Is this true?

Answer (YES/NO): NO